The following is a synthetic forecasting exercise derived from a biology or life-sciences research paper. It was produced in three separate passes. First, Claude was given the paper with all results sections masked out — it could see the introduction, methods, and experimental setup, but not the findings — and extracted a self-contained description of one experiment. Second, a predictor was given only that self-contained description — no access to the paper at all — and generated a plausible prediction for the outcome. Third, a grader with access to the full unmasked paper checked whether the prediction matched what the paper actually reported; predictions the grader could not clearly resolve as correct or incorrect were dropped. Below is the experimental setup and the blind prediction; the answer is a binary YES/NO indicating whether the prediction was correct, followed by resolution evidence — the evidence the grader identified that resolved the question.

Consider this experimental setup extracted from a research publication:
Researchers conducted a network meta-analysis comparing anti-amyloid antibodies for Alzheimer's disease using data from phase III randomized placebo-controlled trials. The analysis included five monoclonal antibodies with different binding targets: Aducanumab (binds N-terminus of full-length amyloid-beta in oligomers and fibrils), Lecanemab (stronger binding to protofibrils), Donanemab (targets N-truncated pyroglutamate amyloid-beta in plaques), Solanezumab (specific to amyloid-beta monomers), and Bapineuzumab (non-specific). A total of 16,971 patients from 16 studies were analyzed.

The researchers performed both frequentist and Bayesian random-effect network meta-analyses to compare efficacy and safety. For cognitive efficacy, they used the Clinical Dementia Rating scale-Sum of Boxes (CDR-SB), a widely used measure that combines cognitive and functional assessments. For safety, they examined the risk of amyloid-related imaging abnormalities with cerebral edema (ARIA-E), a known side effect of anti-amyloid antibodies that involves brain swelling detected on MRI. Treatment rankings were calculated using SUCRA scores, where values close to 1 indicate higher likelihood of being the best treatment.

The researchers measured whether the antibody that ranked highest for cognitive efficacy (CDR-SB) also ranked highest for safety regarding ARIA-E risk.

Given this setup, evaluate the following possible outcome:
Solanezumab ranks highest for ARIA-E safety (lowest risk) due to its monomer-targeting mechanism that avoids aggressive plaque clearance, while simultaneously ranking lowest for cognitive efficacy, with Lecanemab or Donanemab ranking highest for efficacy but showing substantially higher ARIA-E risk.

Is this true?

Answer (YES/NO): NO